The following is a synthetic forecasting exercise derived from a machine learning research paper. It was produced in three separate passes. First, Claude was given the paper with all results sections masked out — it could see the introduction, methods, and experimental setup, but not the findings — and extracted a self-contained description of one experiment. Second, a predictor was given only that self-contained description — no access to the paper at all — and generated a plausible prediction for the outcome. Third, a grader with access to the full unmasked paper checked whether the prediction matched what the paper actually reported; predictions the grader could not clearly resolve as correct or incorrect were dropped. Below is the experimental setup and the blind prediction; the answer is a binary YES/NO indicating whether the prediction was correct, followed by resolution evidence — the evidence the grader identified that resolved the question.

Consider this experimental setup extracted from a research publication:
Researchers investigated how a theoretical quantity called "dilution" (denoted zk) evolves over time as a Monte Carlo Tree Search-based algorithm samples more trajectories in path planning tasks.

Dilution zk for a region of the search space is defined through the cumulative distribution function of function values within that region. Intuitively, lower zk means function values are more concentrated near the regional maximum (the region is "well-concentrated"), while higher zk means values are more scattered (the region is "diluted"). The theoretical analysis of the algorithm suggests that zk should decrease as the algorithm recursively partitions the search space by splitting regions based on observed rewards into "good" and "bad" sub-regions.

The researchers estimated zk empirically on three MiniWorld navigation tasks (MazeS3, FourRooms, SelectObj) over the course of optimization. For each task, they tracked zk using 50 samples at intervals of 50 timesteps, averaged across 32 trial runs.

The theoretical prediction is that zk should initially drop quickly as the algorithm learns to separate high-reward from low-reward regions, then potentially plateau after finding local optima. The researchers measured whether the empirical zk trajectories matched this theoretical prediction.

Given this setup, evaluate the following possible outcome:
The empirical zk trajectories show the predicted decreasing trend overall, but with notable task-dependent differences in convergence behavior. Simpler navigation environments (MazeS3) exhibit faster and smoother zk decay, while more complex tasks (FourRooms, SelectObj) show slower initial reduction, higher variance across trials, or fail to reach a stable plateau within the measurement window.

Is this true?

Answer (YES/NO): NO